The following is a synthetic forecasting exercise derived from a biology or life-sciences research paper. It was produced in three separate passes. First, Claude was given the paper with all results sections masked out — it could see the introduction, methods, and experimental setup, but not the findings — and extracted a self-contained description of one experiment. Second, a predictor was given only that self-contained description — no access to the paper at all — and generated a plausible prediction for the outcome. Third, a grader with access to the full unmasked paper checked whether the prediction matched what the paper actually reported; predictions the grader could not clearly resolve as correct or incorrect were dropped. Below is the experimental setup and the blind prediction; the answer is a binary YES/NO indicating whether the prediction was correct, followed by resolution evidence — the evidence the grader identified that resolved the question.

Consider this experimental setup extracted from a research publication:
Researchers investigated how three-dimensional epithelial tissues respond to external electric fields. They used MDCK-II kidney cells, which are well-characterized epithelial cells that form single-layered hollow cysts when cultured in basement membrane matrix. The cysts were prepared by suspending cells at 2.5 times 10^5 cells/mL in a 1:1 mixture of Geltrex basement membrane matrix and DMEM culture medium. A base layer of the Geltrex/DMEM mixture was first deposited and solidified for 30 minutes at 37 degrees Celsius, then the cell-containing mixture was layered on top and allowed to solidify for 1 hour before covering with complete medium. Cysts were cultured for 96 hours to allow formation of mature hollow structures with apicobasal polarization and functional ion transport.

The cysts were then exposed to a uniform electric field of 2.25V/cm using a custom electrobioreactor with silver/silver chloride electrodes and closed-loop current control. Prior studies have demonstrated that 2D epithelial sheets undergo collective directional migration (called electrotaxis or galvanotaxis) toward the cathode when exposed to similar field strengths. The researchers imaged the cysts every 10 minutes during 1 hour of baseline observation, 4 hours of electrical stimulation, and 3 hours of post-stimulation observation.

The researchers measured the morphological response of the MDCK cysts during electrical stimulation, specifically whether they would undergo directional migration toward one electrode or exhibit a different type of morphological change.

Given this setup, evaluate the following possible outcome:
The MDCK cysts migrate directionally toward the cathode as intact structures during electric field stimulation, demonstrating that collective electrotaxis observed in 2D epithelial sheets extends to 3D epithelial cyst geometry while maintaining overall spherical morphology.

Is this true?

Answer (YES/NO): NO